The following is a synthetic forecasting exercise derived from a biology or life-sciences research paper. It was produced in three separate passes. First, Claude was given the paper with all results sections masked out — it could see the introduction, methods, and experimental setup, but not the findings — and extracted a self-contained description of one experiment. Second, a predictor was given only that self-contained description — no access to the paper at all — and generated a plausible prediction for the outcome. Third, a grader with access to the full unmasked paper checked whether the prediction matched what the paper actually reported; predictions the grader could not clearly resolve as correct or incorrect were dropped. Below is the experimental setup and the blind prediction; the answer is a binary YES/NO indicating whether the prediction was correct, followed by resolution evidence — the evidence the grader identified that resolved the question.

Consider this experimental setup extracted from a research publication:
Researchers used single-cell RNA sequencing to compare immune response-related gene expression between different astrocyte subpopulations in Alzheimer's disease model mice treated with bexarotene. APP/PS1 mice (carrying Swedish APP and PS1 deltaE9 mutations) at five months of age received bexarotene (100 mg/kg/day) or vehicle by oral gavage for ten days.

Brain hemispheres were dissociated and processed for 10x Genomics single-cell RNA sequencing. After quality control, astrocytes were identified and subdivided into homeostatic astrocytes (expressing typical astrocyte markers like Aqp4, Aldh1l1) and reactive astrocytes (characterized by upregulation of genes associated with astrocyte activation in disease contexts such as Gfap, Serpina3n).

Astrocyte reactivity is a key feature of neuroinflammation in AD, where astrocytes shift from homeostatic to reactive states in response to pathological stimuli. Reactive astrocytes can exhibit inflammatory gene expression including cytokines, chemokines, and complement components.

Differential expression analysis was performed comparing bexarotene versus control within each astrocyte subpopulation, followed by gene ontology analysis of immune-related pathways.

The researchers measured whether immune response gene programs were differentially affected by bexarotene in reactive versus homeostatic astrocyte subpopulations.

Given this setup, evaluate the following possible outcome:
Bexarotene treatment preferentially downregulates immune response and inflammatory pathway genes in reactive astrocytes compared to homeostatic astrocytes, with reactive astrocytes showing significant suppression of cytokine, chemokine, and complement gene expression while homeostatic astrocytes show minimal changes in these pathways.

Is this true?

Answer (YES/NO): NO